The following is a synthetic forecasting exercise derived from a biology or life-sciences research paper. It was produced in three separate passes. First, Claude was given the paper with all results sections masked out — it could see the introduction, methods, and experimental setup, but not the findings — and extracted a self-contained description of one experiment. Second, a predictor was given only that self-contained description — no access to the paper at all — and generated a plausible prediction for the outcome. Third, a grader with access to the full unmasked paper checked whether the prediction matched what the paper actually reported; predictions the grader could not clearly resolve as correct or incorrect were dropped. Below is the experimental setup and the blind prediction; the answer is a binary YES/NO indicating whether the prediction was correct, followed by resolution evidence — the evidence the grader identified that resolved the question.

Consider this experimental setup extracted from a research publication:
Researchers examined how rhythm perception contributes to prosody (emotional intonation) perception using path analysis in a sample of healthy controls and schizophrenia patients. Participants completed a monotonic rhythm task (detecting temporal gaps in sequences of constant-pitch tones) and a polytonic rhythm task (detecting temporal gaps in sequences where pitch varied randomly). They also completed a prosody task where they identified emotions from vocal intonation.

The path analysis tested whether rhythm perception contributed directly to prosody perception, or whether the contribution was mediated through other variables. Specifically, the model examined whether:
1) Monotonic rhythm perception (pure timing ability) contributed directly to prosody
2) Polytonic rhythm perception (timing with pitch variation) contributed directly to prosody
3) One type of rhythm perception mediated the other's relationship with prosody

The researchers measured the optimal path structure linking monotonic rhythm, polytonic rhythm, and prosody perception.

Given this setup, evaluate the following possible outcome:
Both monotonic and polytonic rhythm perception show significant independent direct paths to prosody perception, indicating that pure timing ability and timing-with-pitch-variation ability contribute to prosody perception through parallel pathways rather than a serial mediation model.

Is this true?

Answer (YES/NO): NO